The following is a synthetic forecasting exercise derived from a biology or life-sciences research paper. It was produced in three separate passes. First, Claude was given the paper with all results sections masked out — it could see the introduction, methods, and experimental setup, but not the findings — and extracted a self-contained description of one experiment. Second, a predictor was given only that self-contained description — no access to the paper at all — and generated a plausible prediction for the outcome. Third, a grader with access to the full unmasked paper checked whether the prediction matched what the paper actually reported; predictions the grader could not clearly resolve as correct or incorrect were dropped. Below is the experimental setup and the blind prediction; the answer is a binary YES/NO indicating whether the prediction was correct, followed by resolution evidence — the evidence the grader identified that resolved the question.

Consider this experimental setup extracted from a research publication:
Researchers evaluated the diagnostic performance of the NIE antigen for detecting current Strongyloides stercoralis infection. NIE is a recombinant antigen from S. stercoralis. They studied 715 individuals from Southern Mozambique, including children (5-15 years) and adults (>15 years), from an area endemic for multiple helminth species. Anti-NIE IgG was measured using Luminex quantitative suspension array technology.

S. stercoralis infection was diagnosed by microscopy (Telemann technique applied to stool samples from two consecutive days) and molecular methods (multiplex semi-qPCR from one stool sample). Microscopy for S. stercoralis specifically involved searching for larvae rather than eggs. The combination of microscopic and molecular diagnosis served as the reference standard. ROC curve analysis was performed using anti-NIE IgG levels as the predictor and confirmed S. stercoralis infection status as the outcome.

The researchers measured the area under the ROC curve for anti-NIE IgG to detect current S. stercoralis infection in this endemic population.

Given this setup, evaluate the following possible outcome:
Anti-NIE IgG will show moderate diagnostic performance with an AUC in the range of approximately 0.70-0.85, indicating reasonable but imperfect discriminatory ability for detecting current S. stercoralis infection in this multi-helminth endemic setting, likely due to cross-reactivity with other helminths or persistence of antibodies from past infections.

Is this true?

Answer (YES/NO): NO